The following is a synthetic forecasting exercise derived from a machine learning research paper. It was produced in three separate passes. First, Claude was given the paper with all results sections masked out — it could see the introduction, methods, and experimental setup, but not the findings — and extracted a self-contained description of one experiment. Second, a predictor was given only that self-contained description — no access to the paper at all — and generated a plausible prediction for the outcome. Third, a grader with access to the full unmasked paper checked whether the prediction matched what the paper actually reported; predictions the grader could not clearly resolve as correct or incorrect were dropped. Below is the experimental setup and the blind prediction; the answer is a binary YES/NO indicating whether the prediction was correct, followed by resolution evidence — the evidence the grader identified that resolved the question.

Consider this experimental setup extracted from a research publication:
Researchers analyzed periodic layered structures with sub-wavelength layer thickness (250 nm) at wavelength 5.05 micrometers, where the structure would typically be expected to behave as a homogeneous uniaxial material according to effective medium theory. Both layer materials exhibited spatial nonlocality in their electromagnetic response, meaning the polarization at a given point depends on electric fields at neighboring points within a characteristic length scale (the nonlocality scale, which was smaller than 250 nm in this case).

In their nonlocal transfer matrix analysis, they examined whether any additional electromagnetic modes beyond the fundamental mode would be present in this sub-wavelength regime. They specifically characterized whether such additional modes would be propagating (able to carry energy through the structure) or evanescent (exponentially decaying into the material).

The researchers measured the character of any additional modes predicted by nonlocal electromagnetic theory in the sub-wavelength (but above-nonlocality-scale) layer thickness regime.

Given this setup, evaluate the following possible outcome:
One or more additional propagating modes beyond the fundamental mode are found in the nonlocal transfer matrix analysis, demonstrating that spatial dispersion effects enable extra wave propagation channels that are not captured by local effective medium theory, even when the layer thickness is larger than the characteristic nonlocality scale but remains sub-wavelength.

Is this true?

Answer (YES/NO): NO